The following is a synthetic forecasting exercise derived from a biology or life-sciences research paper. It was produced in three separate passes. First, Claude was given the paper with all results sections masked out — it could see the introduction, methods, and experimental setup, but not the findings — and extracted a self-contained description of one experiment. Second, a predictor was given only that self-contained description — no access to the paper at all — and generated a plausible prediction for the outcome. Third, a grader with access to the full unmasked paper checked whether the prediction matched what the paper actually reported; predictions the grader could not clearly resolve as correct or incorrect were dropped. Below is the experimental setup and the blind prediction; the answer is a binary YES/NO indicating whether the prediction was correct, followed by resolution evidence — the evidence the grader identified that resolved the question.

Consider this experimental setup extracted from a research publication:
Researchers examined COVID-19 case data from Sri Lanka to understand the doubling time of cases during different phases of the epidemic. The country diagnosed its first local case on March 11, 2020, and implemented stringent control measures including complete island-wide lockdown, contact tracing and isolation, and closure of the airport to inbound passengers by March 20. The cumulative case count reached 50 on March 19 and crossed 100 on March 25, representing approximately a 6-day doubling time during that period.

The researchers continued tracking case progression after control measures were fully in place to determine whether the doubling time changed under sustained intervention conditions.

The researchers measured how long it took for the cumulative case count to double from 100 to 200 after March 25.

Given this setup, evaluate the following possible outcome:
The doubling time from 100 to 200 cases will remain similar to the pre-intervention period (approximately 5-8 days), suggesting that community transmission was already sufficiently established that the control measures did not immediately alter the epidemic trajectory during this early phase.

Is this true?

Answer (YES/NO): NO